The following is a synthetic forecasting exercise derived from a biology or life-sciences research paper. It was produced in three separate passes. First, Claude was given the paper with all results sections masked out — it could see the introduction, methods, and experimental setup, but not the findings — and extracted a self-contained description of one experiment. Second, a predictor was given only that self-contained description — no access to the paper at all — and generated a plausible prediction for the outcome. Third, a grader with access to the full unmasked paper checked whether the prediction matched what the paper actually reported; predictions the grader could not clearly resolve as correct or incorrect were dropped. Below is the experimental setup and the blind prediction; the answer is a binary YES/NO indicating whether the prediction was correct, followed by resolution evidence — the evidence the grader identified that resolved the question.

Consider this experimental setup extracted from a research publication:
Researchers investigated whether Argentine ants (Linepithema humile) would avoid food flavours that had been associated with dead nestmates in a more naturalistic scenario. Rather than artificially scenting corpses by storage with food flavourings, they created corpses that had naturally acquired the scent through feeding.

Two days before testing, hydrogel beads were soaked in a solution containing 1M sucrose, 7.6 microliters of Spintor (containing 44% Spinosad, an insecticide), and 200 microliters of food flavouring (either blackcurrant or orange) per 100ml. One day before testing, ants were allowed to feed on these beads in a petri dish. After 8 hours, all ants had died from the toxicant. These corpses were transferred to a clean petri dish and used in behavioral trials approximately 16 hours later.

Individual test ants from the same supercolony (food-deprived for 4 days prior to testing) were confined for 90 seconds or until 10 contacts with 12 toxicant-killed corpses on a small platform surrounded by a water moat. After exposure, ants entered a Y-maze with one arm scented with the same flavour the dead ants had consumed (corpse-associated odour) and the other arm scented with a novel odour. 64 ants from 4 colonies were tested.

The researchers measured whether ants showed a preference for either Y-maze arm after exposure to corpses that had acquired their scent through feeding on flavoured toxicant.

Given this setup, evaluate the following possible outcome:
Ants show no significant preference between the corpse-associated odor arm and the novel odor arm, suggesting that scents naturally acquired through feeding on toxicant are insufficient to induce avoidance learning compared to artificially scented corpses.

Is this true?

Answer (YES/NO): YES